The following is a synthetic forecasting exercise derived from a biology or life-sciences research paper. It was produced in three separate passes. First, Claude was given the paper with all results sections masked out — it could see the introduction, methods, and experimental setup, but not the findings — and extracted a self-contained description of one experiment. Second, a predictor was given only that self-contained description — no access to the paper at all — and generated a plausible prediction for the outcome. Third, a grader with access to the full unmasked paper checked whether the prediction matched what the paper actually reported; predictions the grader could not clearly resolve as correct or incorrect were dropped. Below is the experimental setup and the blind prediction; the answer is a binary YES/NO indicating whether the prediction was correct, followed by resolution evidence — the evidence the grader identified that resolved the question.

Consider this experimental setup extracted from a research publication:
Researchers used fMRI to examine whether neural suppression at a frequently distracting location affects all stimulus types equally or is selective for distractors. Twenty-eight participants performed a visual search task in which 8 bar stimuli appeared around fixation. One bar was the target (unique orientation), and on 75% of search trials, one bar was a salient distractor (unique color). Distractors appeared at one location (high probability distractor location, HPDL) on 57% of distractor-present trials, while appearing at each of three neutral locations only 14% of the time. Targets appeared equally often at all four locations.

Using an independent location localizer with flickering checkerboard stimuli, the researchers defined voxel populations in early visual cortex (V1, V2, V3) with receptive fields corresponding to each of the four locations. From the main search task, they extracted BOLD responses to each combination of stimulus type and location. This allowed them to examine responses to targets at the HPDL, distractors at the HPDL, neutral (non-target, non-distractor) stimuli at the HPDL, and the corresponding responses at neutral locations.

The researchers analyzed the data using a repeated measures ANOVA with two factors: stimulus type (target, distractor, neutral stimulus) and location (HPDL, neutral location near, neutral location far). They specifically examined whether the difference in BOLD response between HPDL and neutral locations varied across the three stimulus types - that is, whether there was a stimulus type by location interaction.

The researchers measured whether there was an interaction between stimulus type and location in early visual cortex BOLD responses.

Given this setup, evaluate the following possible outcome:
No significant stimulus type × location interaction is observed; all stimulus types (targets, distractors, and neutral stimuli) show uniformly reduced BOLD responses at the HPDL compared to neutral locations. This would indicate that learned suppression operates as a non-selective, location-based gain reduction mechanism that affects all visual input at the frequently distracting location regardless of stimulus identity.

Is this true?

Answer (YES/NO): YES